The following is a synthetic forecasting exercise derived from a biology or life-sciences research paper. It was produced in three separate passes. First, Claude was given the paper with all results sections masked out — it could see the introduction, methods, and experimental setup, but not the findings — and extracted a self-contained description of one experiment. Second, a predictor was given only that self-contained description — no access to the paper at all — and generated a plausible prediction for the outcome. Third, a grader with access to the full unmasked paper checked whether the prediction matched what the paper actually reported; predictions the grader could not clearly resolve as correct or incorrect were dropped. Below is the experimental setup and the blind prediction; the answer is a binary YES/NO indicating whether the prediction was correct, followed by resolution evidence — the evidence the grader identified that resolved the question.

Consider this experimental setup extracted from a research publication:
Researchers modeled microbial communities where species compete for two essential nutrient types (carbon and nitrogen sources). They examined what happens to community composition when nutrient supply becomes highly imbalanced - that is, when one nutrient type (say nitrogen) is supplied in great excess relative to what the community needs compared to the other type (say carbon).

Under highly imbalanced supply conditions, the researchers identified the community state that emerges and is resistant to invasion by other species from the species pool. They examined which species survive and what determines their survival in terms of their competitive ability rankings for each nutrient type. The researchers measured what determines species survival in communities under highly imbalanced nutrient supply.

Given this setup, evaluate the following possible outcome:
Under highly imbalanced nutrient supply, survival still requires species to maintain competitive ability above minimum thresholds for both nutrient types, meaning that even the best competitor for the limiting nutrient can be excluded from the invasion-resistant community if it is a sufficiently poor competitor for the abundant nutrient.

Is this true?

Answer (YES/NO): NO